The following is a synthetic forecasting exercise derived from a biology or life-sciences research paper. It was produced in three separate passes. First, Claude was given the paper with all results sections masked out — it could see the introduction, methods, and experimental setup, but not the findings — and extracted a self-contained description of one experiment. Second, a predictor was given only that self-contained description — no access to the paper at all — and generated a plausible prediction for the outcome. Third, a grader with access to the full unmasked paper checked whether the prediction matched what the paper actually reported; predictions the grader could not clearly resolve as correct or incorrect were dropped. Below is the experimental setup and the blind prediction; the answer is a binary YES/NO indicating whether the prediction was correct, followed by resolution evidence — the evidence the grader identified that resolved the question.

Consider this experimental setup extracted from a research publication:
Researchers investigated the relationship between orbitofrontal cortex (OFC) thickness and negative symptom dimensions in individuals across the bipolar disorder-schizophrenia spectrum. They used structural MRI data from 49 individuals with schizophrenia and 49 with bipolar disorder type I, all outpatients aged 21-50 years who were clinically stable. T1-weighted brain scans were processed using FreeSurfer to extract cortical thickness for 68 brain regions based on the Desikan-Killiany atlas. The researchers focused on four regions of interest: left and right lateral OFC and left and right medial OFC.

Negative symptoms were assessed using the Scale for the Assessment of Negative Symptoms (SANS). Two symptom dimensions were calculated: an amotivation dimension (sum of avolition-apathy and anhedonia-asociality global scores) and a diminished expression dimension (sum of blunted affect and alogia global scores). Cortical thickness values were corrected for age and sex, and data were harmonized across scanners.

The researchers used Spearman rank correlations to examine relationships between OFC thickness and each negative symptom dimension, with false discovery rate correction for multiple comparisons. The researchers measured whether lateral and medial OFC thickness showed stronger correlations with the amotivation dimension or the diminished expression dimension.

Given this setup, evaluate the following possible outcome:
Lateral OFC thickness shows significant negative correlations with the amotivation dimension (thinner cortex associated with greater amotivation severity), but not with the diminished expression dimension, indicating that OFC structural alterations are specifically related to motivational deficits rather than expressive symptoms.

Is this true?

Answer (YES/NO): NO